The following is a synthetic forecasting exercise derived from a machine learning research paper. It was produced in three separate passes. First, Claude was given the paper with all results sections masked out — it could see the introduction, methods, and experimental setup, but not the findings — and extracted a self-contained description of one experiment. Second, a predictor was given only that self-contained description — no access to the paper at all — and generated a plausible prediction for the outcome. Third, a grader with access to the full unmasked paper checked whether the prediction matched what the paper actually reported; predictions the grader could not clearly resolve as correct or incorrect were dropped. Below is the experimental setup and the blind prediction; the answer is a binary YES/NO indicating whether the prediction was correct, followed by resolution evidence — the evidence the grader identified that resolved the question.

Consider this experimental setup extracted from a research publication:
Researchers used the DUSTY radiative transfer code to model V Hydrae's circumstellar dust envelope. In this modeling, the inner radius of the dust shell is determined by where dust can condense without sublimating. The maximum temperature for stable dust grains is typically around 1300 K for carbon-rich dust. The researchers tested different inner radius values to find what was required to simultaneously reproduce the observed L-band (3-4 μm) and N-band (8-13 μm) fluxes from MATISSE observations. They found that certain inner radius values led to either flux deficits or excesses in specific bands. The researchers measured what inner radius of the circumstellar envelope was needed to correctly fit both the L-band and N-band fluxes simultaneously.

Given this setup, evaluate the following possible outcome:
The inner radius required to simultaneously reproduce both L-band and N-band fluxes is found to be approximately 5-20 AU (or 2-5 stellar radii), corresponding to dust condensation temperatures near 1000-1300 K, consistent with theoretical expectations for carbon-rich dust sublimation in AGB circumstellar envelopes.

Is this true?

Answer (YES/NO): NO